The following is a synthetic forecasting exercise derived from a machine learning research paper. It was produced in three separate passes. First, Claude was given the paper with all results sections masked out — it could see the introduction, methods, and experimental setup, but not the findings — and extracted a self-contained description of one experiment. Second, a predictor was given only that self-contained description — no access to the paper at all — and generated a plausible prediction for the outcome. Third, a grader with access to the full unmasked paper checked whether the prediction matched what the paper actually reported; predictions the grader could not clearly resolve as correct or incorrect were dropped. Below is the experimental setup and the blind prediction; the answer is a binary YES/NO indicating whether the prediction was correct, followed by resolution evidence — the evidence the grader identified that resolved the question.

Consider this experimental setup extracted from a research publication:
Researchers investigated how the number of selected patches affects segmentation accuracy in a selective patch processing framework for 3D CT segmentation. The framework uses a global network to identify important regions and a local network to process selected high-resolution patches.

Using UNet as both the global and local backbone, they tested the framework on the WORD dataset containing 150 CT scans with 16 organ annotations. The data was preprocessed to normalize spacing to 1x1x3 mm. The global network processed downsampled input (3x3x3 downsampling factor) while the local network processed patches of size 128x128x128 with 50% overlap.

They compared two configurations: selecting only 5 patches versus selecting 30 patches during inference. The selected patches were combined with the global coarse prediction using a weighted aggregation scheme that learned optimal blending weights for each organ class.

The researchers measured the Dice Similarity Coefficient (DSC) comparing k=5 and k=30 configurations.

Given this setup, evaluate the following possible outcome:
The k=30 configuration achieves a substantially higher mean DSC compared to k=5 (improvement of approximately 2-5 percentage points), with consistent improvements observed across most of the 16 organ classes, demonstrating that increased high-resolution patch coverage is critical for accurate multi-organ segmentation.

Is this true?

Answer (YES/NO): YES